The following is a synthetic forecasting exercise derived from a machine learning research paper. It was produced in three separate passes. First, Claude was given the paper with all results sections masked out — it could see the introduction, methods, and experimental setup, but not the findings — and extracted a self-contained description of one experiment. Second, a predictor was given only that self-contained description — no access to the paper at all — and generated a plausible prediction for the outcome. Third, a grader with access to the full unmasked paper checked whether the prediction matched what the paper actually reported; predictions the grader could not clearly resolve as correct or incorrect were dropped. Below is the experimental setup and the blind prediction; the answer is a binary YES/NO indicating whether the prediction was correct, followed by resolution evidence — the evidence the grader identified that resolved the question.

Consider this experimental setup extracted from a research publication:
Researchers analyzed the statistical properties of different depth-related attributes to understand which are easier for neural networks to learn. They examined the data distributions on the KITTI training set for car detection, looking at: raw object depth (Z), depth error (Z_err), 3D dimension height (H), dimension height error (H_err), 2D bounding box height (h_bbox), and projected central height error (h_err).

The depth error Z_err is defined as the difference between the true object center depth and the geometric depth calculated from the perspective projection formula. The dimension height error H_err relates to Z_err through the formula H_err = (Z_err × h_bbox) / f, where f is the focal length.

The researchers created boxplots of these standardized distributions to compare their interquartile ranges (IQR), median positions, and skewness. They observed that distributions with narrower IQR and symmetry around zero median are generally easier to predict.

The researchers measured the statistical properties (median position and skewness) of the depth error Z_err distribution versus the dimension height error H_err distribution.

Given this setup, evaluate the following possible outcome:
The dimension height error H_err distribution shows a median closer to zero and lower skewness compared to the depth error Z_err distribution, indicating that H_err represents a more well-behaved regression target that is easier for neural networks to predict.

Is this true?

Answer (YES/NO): NO